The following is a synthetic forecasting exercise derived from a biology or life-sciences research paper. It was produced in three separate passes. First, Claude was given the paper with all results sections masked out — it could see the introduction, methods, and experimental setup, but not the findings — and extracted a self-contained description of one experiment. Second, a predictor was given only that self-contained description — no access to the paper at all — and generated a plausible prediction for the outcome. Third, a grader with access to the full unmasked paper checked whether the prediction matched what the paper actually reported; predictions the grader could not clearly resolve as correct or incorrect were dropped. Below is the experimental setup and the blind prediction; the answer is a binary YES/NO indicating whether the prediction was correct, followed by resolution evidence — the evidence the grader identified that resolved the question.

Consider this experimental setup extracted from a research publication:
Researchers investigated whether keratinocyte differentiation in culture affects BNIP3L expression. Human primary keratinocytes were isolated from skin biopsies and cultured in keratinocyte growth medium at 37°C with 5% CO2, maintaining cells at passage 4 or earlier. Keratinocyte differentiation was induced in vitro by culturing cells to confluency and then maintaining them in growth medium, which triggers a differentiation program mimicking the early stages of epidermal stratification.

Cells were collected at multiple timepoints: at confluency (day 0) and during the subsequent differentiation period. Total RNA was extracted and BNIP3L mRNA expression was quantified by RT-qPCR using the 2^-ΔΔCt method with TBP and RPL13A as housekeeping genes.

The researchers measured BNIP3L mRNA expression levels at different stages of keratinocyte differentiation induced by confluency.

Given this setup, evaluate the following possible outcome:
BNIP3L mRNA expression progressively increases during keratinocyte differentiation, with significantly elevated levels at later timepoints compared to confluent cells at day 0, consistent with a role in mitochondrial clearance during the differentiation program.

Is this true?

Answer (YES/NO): YES